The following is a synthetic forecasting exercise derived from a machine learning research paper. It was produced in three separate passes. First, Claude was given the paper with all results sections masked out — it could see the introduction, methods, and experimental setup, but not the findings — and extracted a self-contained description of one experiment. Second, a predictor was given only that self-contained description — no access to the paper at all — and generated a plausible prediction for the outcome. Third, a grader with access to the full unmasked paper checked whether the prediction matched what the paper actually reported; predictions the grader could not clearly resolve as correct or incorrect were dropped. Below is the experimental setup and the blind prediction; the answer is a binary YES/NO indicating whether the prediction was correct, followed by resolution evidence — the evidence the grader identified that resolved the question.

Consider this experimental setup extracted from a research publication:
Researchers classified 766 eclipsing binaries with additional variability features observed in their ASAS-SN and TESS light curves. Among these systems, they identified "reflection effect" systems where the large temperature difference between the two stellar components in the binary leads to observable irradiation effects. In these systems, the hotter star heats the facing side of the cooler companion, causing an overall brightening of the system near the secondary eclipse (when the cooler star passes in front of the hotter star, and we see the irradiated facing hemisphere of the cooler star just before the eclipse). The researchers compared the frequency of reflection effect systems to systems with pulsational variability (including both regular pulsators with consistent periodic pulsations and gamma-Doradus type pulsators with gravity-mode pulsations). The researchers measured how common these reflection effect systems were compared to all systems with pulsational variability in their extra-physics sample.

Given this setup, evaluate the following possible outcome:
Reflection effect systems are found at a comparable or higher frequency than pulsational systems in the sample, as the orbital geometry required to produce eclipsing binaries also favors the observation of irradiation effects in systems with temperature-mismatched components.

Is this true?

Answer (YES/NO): NO